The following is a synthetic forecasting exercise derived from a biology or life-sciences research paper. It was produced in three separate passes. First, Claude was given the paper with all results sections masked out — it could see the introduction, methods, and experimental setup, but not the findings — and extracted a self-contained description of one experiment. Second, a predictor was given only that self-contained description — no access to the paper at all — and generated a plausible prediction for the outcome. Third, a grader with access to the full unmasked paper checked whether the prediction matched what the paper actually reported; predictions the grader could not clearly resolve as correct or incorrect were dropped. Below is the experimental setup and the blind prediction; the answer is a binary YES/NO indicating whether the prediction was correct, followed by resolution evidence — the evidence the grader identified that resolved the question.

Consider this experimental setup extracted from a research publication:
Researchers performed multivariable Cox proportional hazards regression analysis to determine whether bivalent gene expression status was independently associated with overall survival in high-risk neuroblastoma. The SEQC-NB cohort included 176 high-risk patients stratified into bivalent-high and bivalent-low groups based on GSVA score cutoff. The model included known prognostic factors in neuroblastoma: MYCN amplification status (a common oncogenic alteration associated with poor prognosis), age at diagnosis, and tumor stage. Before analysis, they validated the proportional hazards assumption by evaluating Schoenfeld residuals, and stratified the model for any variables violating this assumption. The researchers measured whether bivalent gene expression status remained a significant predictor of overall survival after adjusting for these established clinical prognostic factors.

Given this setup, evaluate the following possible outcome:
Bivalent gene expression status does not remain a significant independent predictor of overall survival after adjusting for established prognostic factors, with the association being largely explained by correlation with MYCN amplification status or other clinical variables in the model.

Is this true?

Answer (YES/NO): NO